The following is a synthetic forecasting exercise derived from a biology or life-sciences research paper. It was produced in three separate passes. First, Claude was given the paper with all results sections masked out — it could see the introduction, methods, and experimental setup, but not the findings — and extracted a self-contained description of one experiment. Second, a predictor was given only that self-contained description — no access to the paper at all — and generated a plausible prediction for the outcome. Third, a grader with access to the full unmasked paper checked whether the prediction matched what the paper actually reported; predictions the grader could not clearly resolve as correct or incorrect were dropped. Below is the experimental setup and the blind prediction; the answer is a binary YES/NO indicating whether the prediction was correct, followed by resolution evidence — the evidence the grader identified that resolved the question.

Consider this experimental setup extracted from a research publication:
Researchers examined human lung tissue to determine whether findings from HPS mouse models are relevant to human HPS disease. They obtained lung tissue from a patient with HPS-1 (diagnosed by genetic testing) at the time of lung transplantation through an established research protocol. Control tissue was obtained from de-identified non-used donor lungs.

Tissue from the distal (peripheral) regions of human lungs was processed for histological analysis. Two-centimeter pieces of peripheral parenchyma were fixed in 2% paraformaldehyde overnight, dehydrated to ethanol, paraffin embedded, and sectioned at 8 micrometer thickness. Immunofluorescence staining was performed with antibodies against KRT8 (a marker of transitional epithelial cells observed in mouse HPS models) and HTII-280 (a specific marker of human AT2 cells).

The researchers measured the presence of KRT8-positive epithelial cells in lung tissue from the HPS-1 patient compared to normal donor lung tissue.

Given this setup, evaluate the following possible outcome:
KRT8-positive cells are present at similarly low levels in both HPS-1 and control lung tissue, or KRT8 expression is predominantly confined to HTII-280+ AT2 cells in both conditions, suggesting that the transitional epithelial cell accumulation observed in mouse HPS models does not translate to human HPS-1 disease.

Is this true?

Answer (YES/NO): NO